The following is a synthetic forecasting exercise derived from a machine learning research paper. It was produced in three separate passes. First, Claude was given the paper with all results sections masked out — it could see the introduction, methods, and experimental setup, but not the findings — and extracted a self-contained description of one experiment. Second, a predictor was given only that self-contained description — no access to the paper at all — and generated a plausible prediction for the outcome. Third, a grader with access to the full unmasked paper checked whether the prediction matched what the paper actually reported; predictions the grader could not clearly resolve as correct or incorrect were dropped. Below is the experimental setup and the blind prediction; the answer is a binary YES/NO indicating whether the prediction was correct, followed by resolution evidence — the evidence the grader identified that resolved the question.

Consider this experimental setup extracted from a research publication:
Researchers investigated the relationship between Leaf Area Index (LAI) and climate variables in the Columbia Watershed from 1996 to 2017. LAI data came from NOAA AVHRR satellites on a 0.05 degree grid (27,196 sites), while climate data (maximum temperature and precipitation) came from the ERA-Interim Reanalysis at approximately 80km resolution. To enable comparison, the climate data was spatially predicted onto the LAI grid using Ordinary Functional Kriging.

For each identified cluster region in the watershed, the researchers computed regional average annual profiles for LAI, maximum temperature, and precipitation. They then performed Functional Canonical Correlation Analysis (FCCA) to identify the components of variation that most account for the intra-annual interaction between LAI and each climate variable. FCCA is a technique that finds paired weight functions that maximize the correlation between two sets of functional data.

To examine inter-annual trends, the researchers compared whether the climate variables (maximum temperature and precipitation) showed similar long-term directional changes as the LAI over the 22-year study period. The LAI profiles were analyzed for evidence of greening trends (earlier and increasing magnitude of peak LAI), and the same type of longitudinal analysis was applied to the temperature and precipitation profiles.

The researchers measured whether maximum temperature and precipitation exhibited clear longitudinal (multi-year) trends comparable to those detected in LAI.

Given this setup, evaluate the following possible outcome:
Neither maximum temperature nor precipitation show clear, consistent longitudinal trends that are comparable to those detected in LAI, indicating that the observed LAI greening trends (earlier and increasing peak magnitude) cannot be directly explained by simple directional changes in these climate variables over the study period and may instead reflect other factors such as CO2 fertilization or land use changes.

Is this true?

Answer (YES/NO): YES